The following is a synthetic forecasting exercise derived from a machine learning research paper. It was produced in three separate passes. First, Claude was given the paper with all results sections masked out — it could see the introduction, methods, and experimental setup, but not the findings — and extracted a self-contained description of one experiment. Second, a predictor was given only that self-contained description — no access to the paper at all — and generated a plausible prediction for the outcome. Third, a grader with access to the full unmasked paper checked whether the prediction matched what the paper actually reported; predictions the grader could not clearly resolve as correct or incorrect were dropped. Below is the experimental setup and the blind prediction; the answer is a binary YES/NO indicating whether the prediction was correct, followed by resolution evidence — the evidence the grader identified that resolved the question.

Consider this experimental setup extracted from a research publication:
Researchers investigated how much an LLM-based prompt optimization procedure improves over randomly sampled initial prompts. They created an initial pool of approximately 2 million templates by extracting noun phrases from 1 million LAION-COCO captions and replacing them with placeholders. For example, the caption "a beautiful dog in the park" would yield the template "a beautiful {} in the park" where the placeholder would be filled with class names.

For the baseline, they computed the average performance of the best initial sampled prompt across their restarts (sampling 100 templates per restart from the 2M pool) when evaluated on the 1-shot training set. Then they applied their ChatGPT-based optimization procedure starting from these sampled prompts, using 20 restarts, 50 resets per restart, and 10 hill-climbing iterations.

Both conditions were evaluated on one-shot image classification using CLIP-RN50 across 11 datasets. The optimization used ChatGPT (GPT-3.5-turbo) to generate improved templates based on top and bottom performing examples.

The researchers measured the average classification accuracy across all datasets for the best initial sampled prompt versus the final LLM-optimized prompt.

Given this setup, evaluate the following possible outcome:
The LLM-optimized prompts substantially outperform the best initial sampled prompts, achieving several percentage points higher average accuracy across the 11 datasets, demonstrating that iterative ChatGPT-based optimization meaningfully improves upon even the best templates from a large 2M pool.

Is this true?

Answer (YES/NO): YES